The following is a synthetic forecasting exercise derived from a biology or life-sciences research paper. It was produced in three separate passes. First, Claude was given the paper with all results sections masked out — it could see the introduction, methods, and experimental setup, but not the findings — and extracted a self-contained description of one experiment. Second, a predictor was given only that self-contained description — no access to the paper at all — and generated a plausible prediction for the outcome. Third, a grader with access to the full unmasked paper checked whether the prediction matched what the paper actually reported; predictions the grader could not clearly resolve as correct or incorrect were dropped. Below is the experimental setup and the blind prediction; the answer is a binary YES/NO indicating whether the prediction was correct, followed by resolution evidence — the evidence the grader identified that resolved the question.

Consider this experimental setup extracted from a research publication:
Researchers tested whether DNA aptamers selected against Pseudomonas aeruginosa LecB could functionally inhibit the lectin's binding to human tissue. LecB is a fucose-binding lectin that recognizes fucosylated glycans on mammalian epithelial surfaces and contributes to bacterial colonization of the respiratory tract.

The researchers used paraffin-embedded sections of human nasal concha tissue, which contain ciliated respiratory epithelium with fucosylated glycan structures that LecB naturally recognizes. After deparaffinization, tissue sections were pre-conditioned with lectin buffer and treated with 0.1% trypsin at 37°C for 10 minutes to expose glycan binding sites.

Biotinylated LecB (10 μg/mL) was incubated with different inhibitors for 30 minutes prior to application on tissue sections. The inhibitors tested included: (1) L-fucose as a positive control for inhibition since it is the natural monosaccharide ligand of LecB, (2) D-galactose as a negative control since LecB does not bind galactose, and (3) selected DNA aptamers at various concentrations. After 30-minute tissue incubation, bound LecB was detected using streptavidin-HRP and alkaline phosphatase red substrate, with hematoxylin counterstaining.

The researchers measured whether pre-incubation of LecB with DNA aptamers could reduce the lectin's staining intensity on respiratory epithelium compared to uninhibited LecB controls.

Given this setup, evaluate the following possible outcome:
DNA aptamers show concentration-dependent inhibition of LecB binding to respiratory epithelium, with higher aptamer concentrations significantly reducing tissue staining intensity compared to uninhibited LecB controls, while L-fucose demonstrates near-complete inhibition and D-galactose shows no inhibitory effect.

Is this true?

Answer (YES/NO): NO